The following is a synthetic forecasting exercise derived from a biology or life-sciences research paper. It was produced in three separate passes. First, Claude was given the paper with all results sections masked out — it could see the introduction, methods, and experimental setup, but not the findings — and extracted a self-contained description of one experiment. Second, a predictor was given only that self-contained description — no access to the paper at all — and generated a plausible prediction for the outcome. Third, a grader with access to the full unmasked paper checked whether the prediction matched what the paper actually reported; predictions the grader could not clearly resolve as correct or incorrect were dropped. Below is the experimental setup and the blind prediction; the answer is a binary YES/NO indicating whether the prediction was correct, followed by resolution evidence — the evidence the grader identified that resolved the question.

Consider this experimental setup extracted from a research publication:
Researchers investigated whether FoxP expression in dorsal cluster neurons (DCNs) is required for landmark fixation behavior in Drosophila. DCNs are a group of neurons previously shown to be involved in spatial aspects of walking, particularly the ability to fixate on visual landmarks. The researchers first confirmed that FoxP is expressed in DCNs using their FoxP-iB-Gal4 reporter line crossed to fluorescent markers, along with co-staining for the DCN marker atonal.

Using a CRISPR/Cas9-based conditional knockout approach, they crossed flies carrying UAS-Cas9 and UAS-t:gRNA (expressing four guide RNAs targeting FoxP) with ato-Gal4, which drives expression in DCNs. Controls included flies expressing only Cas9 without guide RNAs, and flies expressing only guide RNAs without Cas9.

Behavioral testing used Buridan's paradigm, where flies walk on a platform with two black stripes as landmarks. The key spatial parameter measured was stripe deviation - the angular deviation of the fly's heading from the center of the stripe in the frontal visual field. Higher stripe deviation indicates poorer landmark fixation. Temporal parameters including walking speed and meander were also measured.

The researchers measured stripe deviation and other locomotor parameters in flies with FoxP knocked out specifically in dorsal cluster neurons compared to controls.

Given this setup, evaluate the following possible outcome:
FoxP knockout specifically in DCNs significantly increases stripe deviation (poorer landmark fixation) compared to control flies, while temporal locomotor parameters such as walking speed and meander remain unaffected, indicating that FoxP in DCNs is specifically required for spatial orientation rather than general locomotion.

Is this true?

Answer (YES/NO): NO